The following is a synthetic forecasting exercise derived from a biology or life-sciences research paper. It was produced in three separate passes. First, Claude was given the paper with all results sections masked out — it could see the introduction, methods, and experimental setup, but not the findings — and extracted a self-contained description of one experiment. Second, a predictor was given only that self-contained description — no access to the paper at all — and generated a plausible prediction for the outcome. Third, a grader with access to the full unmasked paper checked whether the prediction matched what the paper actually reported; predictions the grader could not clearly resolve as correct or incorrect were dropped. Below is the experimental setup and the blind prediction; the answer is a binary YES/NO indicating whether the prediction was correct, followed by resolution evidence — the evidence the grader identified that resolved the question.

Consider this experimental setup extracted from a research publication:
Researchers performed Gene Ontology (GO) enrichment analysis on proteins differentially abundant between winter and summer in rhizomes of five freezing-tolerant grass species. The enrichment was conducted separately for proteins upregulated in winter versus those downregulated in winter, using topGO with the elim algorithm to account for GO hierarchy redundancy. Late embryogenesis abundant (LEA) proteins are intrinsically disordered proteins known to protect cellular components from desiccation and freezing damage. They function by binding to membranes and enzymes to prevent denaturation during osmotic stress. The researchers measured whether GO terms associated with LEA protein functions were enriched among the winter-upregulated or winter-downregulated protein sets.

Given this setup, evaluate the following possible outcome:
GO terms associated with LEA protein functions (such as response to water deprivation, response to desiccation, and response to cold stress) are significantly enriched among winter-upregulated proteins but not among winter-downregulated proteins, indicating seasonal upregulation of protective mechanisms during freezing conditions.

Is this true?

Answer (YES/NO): YES